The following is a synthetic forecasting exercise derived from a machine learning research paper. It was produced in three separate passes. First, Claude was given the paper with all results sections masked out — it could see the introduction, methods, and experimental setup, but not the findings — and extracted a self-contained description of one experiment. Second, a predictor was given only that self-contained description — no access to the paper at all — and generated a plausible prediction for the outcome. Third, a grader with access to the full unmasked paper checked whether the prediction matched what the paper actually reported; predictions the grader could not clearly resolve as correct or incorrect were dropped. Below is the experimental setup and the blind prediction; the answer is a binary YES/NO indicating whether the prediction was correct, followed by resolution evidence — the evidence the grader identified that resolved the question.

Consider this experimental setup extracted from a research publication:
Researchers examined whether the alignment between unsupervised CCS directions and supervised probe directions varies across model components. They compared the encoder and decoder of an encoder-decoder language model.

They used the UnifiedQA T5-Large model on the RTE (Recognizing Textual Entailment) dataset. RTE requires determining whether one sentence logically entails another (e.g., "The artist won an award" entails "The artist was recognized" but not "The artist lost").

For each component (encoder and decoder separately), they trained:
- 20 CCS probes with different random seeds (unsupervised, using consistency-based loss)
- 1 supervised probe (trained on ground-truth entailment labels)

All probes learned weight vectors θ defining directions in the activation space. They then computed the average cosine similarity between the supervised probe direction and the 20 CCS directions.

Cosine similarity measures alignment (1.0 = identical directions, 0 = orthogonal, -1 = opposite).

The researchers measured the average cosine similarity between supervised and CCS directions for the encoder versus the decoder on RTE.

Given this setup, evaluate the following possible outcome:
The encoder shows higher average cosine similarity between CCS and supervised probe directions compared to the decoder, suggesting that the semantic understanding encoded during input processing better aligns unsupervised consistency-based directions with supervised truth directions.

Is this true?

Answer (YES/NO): NO